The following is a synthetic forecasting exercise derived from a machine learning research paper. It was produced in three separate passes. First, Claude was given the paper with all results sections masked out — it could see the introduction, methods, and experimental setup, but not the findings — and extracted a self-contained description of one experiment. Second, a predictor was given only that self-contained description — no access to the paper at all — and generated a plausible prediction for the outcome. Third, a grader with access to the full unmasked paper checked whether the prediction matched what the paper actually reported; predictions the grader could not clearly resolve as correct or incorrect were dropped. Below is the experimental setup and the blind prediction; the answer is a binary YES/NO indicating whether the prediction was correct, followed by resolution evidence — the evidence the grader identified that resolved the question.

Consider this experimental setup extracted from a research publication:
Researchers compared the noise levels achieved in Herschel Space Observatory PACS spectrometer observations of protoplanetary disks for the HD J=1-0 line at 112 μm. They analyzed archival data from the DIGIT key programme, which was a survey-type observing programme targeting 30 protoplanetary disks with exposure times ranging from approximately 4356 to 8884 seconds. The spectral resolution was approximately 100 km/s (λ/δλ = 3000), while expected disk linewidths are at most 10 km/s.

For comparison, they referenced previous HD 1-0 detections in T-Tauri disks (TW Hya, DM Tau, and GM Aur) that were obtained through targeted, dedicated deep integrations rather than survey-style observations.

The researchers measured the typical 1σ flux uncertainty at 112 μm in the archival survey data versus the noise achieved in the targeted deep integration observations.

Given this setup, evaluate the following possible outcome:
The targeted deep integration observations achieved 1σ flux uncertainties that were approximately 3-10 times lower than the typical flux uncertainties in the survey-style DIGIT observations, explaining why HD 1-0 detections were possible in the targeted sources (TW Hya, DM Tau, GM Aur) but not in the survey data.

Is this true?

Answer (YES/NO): YES